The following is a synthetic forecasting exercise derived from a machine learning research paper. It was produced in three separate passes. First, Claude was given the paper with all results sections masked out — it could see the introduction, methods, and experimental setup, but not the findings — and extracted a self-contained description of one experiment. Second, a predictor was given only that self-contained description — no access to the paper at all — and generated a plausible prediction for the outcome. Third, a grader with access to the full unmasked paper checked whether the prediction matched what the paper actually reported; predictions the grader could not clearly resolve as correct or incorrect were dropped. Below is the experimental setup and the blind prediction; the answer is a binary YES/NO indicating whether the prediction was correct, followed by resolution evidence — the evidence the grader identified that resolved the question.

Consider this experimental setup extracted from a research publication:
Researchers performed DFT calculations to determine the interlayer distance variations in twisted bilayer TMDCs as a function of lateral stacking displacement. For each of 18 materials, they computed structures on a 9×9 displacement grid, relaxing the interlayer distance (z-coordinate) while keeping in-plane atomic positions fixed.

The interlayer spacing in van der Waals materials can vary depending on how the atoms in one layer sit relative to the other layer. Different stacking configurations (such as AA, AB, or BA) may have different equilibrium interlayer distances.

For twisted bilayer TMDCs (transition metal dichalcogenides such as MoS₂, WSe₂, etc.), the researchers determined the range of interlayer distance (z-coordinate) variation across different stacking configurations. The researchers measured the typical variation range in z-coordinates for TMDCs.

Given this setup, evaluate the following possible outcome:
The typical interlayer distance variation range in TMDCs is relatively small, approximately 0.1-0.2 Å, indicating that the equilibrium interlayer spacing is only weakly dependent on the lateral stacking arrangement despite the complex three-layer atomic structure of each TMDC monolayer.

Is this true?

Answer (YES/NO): NO